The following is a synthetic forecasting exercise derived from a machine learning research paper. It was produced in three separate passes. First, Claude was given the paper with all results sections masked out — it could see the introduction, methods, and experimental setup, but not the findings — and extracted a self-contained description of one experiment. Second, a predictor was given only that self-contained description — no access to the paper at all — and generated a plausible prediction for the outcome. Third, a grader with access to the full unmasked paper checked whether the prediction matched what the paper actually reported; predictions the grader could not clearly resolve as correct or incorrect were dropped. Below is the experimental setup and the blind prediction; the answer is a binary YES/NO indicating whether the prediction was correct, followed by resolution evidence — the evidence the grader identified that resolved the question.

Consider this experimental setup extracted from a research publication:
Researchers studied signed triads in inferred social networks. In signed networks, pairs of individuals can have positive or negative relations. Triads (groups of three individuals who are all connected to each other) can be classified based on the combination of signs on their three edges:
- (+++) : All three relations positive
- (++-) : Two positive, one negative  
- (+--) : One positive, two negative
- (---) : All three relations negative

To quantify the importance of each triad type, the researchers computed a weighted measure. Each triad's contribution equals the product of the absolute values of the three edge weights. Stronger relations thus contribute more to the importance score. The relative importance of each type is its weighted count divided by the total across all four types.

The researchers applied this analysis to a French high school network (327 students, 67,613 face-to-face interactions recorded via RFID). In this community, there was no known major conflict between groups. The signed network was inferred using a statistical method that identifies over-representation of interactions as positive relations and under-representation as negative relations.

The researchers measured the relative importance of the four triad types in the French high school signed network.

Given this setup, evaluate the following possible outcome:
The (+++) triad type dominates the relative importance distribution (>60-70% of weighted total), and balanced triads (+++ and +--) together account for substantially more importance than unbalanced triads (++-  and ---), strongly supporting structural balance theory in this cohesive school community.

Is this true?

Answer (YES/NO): YES